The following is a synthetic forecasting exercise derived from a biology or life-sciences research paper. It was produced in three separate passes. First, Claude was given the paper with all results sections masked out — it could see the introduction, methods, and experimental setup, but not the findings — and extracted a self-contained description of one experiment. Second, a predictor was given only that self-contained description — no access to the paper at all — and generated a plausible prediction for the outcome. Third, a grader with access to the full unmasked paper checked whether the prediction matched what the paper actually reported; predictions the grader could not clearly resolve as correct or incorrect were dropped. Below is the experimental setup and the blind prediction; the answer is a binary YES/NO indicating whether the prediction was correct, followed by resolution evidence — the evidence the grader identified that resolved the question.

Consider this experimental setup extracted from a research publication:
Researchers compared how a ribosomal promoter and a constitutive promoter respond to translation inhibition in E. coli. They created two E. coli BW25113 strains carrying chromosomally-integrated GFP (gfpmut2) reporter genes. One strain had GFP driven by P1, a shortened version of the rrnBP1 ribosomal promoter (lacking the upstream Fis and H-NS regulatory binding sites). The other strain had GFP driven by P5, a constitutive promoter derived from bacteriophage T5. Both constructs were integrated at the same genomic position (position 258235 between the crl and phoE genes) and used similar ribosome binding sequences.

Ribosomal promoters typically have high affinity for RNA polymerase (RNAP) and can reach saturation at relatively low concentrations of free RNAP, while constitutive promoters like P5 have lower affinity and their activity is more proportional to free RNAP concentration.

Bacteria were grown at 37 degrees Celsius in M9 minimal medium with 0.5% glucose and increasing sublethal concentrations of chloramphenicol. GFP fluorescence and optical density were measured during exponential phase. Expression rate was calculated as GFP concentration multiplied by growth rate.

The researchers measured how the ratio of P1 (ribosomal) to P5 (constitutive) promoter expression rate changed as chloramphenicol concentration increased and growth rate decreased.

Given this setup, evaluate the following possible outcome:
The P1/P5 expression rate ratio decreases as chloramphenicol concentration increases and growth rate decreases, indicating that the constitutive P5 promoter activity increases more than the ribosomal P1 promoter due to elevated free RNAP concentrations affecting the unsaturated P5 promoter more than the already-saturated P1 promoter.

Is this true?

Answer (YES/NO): NO